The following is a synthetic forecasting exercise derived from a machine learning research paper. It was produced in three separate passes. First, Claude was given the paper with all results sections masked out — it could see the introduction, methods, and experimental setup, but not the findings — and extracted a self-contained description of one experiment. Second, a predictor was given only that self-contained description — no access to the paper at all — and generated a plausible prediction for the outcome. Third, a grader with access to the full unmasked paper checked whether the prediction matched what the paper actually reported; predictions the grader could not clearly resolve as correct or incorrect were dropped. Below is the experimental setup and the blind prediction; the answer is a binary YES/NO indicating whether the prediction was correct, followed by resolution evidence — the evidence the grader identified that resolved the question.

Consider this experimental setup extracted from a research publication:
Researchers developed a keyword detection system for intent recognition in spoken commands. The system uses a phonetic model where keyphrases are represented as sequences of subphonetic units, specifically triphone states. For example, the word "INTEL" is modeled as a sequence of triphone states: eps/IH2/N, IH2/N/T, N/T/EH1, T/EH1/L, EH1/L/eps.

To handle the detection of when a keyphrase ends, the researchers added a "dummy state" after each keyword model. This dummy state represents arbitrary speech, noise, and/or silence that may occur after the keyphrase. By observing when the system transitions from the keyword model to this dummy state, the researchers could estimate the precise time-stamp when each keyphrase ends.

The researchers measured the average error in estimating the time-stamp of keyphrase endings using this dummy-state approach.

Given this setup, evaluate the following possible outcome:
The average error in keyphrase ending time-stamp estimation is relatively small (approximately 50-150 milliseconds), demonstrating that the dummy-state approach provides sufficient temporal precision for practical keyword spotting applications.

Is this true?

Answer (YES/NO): YES